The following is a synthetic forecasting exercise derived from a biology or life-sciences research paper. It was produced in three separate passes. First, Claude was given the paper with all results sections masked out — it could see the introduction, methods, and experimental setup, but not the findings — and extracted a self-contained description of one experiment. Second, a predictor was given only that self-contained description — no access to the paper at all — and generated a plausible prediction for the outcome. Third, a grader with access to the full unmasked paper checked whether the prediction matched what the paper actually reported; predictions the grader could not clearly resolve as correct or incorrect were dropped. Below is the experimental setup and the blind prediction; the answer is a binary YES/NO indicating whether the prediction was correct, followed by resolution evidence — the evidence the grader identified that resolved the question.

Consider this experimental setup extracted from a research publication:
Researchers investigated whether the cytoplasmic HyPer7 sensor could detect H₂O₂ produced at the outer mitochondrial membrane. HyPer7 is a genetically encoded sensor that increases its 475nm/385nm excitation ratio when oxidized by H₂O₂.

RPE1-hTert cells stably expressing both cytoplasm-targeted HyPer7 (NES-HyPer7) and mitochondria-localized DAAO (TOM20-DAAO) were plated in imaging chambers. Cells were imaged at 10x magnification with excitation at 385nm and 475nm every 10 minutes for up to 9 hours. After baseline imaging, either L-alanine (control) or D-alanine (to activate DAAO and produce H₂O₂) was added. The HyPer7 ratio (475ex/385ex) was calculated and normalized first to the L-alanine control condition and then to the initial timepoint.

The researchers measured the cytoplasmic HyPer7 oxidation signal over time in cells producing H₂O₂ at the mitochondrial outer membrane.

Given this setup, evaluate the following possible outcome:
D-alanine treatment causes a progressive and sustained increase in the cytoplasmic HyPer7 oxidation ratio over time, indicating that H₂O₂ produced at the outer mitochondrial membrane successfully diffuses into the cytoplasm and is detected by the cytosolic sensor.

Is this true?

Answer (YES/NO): YES